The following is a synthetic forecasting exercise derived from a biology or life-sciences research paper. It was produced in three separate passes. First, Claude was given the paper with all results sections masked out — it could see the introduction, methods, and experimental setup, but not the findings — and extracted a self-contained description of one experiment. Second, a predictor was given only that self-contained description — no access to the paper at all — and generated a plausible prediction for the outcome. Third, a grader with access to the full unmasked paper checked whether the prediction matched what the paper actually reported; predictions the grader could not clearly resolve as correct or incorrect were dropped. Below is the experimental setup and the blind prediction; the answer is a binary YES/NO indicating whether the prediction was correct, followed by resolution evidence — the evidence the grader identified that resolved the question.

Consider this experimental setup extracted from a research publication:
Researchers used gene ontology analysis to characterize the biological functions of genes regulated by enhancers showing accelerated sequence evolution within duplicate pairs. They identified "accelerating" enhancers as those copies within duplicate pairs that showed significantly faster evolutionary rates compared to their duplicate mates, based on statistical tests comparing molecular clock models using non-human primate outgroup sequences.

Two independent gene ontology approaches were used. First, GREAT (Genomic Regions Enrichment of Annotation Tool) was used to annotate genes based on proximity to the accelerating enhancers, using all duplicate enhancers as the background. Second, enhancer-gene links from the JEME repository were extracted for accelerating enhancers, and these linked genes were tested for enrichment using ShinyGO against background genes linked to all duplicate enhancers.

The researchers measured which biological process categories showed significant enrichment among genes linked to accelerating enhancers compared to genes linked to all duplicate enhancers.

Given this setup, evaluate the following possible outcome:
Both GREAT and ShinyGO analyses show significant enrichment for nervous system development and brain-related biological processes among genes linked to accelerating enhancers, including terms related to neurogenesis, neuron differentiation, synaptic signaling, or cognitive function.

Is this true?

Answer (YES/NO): NO